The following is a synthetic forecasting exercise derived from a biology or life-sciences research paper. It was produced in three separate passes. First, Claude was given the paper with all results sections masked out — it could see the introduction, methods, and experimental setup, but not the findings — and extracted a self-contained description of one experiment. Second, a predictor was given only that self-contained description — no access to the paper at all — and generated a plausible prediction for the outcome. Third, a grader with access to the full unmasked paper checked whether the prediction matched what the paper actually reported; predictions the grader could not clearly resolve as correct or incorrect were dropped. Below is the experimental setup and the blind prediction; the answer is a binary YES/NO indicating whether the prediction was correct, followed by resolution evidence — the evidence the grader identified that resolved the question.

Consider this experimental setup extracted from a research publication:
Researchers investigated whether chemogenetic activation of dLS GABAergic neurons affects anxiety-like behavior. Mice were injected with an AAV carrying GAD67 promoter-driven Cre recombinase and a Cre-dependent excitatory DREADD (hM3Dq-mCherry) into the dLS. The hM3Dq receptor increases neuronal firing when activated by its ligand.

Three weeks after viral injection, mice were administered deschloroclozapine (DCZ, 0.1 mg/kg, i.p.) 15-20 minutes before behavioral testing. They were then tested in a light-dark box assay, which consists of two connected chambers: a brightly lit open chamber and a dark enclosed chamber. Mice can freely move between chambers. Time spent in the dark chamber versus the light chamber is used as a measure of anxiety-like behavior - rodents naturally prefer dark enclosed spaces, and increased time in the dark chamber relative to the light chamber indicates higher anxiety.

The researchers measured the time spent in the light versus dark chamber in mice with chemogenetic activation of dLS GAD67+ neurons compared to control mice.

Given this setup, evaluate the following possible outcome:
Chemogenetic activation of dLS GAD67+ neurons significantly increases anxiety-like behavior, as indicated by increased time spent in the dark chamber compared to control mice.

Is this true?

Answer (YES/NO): YES